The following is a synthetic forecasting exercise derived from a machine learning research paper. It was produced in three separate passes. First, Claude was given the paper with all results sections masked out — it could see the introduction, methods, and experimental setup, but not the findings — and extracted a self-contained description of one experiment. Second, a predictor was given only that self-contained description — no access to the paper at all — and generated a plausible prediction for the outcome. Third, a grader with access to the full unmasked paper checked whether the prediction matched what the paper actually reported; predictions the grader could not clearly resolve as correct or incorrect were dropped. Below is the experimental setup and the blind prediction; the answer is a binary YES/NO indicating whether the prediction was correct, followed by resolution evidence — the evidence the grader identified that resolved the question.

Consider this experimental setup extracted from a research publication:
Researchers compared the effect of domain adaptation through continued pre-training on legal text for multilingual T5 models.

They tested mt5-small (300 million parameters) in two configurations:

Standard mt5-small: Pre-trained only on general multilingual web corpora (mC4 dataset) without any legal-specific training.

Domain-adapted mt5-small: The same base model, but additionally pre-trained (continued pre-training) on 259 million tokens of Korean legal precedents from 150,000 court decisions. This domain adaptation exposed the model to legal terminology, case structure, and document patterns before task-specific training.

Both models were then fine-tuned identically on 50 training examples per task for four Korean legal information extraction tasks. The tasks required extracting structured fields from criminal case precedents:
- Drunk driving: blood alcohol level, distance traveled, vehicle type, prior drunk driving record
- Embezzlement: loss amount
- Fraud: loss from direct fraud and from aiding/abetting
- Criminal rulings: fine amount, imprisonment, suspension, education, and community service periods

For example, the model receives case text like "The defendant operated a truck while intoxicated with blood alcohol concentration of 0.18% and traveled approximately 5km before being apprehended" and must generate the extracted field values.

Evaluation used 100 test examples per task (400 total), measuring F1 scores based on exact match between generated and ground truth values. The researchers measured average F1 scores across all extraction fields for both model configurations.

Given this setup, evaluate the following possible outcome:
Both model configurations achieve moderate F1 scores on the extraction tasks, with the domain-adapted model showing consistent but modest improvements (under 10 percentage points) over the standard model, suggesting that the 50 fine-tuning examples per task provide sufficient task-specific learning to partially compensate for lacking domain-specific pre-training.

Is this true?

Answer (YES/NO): YES